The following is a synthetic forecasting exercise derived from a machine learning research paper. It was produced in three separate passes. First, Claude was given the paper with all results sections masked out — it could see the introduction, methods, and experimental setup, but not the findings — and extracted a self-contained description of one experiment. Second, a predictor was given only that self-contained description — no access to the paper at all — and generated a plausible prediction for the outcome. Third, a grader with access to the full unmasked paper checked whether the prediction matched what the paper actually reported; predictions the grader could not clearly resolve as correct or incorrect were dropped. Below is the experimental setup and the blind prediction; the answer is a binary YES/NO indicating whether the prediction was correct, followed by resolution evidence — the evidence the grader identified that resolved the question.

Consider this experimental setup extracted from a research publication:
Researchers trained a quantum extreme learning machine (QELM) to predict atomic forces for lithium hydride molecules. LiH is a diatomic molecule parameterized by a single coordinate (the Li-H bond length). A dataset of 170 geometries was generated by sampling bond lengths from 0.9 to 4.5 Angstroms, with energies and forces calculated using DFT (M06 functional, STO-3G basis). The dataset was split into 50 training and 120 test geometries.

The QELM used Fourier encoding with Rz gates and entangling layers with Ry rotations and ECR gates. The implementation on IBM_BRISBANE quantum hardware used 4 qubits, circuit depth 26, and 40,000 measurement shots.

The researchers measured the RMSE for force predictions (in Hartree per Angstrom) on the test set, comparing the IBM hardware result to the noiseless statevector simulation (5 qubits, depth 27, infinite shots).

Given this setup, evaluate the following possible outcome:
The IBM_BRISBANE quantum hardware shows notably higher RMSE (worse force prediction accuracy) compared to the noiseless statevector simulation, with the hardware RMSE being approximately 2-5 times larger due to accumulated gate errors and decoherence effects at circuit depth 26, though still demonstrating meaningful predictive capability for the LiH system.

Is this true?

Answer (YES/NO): NO